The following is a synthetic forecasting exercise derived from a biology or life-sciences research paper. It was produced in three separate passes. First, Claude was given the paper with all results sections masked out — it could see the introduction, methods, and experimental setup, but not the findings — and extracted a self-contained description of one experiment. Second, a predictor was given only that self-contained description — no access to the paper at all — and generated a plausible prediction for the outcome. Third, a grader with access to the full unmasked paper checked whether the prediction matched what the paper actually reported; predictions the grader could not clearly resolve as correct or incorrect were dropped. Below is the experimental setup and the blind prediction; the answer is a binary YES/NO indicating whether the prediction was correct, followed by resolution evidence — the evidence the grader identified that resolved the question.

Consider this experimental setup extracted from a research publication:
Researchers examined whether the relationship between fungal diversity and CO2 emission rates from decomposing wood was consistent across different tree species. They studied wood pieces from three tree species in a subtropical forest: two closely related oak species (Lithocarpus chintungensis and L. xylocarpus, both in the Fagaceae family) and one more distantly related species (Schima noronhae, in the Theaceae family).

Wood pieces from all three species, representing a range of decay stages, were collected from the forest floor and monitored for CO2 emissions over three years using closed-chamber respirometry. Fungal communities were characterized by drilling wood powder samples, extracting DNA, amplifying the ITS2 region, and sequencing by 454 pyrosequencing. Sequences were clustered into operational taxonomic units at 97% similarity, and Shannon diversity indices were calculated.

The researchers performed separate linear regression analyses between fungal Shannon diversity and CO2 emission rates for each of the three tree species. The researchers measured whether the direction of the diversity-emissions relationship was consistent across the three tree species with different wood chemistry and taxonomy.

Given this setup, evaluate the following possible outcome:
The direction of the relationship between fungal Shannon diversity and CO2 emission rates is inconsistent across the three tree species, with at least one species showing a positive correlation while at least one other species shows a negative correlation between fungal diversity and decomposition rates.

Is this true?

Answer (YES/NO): NO